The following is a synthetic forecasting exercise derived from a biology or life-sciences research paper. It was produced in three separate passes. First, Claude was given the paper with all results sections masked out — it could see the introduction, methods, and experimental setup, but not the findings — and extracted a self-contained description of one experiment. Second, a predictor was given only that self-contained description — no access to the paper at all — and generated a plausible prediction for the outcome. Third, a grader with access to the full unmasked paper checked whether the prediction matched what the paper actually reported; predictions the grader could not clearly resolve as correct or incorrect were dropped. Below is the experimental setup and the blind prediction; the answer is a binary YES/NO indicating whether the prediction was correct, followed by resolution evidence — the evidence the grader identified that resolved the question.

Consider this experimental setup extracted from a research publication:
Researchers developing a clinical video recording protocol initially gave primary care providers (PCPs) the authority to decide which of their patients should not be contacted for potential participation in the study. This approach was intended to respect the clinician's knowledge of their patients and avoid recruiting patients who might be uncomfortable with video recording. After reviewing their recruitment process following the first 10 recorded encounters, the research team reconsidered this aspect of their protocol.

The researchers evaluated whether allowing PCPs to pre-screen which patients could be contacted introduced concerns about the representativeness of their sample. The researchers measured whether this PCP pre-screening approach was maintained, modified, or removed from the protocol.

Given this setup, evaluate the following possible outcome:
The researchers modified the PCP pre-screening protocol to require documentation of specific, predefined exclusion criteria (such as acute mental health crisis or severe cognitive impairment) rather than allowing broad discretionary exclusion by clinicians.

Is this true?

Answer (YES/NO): NO